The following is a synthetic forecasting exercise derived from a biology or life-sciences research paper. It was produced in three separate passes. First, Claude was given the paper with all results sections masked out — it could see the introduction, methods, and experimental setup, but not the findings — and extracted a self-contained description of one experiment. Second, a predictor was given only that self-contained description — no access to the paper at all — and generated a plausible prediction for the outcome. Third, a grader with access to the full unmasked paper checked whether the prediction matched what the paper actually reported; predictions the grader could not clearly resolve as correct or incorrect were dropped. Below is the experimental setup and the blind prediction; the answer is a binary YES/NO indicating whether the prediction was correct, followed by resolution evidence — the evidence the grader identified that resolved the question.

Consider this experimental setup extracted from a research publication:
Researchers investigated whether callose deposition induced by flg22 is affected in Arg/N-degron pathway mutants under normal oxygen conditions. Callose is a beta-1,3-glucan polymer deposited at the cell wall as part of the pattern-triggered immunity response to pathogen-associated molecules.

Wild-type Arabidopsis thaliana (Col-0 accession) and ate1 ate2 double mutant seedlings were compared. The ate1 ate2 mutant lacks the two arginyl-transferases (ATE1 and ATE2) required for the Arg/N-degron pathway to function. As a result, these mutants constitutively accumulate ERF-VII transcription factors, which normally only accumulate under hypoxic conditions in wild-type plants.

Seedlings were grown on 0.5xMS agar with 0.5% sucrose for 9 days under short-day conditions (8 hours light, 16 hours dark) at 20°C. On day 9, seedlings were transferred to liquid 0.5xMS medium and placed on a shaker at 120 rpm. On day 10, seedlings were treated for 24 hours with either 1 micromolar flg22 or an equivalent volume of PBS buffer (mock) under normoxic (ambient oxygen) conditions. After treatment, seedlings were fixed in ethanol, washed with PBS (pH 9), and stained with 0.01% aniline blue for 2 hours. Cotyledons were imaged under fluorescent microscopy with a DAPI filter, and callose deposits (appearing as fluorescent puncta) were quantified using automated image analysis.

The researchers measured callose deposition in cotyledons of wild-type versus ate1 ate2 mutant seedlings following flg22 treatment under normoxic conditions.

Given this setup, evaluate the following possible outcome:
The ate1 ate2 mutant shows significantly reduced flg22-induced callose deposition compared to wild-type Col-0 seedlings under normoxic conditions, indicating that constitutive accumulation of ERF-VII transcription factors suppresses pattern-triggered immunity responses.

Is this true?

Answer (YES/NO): NO